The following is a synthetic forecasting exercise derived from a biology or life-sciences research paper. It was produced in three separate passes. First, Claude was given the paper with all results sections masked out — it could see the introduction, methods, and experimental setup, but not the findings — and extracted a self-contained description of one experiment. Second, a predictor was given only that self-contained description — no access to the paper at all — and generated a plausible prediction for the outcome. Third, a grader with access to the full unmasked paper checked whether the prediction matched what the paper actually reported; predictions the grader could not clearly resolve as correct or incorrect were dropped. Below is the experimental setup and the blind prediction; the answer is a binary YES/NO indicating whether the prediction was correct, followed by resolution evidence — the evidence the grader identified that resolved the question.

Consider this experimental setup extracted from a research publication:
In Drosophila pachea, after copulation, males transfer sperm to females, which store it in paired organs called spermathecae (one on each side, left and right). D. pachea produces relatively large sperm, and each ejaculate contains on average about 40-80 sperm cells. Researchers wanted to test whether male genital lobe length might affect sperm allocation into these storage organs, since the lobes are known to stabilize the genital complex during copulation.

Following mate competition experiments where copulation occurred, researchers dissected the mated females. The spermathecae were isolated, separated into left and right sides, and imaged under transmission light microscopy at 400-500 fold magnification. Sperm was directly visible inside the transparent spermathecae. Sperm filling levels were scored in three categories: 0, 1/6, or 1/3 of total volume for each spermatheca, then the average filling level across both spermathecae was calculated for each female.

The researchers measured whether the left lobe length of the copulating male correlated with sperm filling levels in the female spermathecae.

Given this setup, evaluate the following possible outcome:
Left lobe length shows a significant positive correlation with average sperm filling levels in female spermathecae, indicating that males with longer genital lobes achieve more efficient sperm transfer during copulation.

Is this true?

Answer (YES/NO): NO